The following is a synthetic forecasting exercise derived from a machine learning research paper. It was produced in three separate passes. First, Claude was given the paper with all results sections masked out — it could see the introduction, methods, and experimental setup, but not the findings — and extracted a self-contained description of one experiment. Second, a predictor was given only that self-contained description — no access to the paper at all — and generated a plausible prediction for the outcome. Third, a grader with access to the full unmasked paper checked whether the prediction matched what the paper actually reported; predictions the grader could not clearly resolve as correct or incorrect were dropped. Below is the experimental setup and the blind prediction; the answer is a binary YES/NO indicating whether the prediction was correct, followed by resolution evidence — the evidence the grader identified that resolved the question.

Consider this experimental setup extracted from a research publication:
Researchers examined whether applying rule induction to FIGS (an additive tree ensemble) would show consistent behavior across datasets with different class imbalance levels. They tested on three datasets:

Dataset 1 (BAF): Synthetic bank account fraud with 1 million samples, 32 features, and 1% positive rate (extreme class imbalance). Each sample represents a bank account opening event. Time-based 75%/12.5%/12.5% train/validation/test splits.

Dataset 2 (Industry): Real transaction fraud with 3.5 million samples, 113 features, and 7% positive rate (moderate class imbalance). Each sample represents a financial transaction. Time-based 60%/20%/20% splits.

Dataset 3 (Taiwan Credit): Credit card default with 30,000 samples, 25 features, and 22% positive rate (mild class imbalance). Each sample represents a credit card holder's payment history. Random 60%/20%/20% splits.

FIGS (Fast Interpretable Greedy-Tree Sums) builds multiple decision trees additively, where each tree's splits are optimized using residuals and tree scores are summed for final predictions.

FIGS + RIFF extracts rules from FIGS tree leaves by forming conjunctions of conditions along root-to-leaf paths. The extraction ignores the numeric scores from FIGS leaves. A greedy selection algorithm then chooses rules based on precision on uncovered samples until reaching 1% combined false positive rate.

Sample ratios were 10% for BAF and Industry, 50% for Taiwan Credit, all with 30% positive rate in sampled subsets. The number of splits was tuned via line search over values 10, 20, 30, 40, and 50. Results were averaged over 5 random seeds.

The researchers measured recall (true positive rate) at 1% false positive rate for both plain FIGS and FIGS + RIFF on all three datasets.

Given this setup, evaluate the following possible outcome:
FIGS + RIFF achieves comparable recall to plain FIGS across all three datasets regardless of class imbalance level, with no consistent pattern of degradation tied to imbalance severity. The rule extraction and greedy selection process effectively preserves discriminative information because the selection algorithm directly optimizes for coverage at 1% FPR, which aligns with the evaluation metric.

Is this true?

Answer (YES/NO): NO